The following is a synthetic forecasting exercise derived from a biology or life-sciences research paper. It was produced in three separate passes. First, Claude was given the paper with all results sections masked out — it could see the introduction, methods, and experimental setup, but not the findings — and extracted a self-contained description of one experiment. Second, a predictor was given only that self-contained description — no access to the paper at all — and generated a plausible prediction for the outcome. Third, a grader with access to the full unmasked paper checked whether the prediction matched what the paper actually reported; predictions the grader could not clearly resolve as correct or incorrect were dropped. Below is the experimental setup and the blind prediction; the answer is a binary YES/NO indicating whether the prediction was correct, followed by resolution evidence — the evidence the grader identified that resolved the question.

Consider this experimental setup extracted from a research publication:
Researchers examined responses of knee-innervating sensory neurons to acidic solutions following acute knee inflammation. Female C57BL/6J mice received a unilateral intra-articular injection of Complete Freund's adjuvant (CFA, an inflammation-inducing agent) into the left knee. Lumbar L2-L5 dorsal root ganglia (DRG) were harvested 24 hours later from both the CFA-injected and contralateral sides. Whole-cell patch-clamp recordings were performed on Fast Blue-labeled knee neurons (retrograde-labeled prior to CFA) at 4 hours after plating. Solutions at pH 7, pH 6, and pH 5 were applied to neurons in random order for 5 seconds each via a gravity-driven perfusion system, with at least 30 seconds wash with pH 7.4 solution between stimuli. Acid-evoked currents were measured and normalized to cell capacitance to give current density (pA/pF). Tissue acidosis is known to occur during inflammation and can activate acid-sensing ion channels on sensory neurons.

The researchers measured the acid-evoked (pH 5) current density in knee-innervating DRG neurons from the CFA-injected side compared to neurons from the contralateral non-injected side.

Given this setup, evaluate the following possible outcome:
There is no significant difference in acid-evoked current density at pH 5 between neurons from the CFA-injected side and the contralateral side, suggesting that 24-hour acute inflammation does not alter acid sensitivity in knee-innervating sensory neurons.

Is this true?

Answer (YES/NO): YES